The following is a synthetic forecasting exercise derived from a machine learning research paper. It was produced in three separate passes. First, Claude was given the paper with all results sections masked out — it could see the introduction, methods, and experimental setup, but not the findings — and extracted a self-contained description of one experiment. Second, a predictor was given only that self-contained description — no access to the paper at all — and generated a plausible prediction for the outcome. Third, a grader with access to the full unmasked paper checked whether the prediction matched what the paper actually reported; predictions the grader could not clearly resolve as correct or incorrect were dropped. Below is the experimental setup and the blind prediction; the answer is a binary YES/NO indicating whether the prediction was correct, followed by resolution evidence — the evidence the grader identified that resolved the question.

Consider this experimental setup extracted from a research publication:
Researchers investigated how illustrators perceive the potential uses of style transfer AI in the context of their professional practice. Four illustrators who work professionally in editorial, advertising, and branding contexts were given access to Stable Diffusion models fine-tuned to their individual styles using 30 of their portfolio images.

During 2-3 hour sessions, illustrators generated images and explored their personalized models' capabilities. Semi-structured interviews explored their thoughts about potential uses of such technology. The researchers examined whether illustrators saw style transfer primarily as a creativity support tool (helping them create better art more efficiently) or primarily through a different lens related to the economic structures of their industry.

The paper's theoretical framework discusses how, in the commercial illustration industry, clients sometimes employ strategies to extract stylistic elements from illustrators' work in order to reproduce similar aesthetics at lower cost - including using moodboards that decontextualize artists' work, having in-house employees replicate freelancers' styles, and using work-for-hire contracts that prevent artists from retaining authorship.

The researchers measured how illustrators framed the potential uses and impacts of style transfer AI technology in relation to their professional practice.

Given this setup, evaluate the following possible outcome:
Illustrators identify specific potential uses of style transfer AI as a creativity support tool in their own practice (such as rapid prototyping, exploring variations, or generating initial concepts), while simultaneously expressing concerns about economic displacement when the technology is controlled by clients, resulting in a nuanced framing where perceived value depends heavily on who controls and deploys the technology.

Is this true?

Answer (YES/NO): NO